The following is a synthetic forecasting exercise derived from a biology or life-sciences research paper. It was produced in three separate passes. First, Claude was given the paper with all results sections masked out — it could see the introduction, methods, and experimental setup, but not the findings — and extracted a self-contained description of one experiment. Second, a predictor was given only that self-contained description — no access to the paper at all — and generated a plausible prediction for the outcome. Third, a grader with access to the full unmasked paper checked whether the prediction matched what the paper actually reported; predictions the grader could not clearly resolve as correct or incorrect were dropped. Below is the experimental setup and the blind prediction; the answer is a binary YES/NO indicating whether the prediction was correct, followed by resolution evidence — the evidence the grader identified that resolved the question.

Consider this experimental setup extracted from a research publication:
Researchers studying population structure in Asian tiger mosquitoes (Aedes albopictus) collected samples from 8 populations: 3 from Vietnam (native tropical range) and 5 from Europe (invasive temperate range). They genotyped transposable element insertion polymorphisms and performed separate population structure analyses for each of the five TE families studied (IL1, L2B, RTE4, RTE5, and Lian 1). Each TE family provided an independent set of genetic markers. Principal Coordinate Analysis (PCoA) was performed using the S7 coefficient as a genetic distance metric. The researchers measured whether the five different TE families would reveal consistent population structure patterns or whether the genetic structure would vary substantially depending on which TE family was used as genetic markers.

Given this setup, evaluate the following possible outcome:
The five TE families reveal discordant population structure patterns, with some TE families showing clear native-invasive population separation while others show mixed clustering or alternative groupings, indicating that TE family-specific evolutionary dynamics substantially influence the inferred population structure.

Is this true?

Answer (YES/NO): NO